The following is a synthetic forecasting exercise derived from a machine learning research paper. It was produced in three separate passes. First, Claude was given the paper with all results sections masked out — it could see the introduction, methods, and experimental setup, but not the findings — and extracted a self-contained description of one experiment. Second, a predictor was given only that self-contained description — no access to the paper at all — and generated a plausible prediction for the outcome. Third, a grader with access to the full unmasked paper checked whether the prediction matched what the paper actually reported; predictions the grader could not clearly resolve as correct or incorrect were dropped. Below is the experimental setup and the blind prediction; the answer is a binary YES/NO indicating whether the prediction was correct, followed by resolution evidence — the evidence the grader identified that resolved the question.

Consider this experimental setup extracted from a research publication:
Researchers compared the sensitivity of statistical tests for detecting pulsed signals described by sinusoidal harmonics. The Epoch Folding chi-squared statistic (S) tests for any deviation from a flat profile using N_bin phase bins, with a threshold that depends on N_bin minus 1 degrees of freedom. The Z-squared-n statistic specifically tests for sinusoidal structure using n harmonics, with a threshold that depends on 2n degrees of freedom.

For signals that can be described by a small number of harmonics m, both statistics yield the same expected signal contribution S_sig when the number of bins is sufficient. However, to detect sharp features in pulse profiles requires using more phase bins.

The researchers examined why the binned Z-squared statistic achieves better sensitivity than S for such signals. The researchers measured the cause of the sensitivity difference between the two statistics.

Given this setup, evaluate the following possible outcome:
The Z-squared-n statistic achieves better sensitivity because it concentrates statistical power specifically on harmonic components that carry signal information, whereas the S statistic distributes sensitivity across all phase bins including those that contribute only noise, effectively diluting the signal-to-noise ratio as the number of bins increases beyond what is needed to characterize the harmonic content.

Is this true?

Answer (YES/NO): NO